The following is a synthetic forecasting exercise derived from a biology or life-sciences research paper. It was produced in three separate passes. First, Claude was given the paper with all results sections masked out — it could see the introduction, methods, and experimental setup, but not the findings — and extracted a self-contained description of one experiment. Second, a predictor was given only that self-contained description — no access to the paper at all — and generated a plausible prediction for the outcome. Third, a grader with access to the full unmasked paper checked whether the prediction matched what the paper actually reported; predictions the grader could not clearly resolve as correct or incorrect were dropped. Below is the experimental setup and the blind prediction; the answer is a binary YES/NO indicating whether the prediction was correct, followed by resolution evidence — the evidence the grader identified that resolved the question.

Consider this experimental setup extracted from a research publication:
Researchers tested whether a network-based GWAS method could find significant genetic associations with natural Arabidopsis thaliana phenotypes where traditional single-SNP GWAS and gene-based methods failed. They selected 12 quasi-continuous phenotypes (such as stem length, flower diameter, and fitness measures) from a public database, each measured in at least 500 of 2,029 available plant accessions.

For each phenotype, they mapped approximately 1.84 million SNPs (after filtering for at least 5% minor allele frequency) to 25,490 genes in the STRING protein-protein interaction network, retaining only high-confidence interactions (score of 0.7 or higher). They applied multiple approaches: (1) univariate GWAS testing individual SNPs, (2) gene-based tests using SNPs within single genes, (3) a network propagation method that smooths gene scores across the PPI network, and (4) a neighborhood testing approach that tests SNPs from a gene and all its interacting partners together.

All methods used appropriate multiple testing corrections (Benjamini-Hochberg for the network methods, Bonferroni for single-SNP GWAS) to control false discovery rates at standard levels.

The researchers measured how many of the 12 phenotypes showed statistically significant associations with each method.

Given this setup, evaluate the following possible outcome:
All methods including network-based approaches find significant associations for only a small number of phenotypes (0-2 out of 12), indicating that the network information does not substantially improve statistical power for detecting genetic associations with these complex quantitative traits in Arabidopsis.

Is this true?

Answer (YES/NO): NO